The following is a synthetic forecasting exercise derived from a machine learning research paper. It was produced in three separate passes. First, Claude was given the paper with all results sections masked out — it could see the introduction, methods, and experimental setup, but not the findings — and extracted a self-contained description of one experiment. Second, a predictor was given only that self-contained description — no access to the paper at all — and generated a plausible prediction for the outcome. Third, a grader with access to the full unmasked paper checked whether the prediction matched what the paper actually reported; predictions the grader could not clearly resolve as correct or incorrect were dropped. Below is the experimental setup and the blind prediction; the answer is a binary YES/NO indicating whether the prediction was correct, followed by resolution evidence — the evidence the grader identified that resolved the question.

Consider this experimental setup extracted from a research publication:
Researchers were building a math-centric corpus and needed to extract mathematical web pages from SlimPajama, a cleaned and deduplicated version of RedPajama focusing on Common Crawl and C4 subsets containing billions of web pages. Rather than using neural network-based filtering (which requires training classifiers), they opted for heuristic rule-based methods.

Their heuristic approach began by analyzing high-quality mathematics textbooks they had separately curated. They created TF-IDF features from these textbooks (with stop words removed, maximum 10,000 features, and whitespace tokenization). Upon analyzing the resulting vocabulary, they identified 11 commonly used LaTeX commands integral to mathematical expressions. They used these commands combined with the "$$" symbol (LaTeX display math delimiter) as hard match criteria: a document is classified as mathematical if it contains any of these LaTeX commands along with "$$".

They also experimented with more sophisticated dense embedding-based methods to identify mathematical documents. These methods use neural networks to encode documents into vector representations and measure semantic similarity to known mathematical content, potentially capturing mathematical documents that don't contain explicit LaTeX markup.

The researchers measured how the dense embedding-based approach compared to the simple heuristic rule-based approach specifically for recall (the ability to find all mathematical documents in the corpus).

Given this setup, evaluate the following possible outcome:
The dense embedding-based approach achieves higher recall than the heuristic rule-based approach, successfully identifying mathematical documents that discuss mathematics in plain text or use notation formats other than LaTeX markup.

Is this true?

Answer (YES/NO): NO